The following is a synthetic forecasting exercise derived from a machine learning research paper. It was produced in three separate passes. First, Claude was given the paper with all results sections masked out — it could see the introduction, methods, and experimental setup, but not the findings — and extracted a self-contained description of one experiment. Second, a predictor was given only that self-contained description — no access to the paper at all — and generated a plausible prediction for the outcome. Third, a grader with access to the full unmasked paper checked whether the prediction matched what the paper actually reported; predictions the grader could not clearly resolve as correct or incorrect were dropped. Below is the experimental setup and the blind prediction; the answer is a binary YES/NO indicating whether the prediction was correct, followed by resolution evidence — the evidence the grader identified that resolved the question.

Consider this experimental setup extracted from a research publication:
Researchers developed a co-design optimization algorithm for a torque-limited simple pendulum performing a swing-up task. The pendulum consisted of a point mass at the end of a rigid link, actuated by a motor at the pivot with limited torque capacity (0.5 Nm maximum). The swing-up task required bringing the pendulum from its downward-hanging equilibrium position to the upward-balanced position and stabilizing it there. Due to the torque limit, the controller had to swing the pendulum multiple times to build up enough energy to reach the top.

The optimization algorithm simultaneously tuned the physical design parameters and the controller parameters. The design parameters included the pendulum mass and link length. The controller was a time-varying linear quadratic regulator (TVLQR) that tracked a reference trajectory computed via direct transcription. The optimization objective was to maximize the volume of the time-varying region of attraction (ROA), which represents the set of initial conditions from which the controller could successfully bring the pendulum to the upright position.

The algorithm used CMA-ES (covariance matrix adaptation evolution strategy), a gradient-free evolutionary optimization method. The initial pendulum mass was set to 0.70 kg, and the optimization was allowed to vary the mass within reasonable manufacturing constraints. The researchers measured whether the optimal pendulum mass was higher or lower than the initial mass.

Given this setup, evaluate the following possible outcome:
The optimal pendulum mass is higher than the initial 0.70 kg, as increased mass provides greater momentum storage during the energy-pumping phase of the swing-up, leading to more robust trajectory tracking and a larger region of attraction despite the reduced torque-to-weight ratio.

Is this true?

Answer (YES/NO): NO